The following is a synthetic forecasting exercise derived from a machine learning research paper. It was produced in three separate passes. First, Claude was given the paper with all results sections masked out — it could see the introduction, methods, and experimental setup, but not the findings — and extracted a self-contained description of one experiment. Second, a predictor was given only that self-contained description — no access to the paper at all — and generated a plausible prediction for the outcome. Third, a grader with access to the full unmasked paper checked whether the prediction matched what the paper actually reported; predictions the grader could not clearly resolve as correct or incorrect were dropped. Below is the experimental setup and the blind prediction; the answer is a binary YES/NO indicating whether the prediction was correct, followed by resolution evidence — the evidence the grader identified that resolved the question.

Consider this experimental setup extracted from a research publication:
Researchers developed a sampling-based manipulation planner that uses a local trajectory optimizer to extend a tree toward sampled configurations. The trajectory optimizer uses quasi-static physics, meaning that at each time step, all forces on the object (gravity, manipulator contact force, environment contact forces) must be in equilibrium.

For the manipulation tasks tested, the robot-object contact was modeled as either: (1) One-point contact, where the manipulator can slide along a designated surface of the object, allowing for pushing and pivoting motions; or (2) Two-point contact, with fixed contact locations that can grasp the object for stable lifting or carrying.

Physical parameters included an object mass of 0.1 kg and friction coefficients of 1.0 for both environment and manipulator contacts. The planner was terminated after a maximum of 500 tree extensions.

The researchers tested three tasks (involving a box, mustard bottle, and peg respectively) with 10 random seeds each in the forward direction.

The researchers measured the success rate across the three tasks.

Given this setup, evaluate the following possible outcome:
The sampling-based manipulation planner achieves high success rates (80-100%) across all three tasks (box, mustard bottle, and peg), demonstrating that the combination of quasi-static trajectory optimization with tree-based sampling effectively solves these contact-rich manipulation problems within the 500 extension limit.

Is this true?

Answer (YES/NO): YES